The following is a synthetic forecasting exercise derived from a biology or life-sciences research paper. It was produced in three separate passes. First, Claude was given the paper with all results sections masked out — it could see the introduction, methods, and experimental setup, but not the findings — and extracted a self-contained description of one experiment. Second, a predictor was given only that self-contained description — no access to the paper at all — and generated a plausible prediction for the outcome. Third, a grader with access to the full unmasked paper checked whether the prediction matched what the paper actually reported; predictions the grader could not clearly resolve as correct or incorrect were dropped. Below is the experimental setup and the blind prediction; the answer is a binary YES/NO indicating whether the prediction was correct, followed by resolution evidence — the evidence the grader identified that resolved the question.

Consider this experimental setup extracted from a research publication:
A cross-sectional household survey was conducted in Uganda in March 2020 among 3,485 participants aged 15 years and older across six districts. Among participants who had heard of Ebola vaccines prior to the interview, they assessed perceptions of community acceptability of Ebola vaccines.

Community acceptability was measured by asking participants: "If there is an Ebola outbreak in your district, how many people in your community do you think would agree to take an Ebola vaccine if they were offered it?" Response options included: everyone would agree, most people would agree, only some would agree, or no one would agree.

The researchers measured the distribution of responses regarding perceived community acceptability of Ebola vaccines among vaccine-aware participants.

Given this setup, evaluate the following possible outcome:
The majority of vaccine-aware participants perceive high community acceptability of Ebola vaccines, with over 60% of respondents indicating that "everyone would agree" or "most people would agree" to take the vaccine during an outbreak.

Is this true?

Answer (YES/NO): YES